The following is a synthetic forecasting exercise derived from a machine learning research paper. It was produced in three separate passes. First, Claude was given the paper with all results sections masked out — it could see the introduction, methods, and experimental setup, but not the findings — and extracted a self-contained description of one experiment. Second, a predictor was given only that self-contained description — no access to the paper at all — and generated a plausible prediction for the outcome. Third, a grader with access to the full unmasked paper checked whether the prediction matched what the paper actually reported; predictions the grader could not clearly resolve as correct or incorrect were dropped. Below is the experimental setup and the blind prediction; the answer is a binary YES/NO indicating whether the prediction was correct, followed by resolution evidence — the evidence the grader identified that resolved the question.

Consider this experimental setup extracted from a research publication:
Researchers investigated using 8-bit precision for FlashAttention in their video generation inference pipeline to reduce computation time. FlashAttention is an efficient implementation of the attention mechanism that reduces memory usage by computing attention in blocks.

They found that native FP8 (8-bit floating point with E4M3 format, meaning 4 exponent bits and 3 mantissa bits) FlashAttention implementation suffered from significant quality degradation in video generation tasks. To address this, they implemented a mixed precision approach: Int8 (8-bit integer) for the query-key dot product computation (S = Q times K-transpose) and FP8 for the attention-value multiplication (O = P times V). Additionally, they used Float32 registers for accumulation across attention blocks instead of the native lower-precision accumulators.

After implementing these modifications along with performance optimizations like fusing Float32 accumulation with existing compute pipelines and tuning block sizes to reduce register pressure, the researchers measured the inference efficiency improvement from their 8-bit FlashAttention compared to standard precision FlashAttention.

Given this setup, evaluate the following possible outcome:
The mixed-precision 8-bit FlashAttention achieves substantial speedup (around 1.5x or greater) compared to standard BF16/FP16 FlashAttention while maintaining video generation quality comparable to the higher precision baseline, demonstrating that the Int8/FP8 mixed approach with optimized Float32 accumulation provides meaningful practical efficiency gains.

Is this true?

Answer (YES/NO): NO